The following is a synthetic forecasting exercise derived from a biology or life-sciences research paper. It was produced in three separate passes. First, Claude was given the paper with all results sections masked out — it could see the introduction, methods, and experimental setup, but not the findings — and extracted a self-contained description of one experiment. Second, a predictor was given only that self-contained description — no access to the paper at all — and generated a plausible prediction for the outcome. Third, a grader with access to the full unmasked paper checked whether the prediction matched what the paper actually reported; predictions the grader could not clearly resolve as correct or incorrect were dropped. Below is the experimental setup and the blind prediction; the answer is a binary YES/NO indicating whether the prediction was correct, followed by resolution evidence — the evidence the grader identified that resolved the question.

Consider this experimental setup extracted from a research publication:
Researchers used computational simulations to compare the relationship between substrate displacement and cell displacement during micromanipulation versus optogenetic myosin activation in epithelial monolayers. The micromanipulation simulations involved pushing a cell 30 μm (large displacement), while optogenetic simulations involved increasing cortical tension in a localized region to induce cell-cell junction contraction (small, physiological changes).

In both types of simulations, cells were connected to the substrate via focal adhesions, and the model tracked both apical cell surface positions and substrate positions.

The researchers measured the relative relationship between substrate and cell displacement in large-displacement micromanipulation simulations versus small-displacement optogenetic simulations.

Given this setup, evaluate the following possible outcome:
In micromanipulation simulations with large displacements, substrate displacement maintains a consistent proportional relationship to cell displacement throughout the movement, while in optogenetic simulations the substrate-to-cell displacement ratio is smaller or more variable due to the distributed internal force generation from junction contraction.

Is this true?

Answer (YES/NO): NO